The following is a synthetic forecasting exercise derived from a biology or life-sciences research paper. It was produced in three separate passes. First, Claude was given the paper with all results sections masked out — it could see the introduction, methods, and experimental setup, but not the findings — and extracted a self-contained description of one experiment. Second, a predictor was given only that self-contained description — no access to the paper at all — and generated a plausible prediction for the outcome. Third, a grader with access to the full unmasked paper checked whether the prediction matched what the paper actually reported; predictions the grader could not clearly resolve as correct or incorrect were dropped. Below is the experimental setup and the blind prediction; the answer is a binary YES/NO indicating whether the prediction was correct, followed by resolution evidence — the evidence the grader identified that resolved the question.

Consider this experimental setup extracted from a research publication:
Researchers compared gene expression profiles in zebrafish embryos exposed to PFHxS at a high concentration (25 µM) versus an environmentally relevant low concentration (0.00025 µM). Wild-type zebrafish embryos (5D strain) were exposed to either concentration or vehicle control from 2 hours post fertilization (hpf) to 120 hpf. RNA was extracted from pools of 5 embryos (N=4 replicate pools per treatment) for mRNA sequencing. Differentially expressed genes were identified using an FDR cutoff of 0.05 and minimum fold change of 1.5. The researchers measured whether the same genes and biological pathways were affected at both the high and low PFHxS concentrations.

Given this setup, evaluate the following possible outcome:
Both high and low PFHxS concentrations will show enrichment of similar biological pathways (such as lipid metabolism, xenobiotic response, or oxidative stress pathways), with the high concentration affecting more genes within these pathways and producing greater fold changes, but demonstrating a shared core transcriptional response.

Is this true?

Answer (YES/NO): NO